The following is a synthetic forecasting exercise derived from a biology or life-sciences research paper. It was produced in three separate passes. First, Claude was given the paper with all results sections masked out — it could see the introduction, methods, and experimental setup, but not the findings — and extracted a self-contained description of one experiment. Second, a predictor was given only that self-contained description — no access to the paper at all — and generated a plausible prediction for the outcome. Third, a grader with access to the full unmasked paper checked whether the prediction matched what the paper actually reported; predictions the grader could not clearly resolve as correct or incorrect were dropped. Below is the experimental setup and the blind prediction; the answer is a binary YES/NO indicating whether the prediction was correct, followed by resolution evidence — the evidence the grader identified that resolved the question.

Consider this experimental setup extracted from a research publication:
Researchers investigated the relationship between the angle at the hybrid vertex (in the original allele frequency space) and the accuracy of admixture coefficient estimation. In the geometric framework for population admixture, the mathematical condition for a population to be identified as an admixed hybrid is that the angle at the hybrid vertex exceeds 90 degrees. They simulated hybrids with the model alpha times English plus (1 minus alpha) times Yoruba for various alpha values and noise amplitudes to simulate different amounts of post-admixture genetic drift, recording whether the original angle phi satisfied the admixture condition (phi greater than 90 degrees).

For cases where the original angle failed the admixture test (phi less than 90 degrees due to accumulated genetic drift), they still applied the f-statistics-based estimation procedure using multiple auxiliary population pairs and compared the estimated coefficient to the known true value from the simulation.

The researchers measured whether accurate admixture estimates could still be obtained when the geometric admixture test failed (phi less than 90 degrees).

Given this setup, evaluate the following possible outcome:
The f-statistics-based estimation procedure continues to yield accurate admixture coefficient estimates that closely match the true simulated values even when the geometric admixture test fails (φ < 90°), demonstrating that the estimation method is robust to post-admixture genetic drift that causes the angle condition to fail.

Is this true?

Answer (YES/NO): YES